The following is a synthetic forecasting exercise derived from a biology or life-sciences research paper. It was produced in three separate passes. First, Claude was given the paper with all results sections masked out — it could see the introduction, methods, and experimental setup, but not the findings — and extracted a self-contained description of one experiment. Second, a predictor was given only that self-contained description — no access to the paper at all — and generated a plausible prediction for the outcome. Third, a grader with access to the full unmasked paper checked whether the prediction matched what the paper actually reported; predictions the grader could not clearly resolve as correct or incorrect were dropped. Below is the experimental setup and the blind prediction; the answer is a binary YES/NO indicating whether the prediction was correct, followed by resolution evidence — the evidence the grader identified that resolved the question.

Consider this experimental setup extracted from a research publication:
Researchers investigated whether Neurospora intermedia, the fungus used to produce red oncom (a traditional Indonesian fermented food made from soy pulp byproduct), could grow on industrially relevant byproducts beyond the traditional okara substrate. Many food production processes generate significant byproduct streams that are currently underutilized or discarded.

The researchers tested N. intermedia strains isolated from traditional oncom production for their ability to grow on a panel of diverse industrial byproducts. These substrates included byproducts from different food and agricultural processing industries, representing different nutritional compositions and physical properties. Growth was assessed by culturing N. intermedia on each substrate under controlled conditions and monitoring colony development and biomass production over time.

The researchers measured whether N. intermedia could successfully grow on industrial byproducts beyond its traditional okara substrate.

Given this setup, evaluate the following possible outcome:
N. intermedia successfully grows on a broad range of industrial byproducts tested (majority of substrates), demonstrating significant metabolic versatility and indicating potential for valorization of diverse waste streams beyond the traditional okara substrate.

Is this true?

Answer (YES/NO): YES